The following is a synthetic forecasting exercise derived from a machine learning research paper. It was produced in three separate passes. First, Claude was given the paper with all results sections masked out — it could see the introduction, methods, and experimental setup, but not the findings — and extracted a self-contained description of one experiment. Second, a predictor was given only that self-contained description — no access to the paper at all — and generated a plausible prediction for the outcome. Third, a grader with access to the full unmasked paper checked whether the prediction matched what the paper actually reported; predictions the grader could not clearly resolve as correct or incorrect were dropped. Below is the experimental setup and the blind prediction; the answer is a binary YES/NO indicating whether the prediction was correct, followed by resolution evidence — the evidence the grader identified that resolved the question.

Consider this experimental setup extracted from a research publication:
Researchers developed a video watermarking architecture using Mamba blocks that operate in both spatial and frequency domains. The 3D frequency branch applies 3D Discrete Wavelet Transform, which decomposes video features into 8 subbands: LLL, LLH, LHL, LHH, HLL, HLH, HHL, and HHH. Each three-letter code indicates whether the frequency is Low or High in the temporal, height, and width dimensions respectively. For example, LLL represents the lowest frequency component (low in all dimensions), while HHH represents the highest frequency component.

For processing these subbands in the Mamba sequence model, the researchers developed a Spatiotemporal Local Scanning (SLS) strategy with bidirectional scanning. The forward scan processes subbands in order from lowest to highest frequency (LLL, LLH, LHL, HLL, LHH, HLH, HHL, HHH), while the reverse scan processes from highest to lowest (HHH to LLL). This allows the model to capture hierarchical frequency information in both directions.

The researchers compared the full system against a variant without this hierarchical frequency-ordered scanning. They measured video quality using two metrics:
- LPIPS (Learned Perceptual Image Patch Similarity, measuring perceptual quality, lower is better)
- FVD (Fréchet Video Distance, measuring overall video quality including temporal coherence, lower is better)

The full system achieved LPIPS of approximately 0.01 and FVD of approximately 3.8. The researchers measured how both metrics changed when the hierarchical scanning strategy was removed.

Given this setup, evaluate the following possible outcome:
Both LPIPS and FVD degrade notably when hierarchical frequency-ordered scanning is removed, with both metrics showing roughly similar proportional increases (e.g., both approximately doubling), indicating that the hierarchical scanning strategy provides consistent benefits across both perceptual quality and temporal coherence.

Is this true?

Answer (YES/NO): NO